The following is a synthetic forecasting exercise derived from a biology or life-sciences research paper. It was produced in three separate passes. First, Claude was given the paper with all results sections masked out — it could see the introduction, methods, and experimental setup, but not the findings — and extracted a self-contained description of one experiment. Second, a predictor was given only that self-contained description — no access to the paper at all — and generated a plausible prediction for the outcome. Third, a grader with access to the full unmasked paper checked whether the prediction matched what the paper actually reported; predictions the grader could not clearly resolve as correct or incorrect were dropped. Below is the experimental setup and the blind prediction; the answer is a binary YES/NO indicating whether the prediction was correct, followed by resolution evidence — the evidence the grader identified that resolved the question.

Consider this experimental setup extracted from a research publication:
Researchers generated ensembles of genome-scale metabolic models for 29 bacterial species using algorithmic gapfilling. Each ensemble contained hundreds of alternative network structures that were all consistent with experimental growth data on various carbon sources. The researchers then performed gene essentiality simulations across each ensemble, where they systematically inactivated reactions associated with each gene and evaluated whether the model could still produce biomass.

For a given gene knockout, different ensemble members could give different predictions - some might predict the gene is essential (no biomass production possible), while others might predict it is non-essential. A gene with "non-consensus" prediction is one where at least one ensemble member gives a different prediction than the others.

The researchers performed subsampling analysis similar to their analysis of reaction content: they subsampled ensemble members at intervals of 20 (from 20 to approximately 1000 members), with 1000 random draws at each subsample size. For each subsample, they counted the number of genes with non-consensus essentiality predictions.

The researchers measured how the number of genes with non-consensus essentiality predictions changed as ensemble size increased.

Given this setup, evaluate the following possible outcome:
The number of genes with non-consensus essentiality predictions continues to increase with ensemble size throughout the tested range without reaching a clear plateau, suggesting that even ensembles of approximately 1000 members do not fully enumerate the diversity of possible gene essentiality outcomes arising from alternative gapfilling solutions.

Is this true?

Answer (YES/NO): NO